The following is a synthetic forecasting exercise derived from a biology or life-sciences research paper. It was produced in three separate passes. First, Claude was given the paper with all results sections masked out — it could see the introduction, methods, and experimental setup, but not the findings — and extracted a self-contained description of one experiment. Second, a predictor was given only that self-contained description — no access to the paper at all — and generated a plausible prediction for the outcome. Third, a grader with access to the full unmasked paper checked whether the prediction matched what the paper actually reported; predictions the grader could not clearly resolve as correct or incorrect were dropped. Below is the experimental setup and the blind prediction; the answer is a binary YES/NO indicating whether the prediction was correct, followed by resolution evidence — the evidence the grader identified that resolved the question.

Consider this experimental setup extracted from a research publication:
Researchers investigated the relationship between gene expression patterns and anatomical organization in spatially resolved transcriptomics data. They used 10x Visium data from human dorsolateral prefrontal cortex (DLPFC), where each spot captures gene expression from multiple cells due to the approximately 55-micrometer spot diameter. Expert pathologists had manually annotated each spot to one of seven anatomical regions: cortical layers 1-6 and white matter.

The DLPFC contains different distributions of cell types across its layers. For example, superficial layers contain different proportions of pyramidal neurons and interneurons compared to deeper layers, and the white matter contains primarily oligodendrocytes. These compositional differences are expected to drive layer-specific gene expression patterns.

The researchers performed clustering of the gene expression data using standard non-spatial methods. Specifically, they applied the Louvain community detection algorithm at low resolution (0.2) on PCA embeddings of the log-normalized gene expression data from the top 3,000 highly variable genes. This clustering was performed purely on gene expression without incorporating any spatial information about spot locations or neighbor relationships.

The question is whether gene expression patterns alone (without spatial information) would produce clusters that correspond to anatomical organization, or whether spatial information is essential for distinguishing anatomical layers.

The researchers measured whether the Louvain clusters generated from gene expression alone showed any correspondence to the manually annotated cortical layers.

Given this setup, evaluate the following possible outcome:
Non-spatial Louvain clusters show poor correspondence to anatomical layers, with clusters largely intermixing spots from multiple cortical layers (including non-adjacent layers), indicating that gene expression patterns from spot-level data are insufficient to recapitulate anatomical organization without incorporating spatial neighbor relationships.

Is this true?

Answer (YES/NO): NO